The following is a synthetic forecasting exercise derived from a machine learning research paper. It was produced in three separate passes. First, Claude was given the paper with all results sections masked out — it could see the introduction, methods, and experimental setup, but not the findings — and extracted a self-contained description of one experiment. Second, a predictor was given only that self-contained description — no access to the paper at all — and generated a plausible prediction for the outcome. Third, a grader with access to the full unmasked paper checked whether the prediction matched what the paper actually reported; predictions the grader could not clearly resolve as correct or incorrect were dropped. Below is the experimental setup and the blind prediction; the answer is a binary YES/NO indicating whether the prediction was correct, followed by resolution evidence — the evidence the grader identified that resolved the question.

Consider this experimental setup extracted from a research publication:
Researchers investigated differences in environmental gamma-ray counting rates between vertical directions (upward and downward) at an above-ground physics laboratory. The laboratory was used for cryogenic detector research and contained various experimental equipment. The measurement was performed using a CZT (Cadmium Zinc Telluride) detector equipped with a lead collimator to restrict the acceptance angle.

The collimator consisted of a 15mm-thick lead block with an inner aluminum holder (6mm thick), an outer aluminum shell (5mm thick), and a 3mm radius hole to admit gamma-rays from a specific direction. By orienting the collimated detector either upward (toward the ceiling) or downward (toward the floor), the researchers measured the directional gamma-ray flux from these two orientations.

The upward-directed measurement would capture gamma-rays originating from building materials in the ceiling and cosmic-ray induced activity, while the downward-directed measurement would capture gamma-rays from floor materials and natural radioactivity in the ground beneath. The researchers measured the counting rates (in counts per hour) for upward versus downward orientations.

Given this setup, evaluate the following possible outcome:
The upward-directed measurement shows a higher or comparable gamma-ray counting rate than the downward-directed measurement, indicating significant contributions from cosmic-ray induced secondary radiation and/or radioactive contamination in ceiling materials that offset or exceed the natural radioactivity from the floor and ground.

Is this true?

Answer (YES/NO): YES